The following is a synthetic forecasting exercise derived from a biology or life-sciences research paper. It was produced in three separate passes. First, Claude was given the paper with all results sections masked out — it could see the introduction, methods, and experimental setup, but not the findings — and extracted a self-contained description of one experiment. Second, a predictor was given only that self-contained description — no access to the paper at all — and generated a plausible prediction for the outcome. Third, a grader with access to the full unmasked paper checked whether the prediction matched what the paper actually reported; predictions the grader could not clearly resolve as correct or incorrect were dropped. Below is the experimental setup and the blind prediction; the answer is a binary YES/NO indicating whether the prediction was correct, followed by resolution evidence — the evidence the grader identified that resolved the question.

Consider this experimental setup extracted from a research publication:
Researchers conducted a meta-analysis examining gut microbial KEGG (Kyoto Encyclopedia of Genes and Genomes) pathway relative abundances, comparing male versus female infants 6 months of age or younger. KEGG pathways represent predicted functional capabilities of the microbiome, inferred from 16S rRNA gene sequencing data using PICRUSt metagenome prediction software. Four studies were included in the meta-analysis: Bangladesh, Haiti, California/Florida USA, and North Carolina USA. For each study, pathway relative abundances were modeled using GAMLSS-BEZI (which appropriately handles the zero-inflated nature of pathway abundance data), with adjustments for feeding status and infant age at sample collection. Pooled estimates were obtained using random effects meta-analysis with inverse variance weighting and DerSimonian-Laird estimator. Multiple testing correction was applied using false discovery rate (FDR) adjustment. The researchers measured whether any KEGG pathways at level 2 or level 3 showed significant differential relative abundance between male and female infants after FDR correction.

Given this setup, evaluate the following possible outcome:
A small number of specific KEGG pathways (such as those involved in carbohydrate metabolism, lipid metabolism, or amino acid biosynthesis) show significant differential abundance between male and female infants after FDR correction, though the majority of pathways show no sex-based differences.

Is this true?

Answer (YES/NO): NO